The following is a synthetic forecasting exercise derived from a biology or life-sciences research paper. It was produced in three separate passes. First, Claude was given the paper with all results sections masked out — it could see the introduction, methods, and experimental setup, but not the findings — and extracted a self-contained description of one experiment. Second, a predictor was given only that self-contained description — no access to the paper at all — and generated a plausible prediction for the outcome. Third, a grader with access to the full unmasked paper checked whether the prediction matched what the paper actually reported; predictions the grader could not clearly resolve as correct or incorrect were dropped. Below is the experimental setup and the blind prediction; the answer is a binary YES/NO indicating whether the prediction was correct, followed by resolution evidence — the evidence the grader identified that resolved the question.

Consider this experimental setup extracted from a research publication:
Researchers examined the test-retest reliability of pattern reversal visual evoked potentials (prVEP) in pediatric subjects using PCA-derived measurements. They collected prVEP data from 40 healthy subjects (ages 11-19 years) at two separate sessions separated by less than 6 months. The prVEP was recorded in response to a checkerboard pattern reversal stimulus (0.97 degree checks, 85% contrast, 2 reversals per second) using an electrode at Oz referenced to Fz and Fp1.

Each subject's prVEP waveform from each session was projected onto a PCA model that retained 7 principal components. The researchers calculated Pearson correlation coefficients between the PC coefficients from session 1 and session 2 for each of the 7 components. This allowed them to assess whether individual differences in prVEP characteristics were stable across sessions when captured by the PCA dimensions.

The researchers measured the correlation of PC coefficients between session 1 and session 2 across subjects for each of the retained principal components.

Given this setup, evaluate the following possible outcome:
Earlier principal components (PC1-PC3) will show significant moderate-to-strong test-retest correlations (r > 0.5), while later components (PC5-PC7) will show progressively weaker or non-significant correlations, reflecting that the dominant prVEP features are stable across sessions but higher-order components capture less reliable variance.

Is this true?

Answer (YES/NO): NO